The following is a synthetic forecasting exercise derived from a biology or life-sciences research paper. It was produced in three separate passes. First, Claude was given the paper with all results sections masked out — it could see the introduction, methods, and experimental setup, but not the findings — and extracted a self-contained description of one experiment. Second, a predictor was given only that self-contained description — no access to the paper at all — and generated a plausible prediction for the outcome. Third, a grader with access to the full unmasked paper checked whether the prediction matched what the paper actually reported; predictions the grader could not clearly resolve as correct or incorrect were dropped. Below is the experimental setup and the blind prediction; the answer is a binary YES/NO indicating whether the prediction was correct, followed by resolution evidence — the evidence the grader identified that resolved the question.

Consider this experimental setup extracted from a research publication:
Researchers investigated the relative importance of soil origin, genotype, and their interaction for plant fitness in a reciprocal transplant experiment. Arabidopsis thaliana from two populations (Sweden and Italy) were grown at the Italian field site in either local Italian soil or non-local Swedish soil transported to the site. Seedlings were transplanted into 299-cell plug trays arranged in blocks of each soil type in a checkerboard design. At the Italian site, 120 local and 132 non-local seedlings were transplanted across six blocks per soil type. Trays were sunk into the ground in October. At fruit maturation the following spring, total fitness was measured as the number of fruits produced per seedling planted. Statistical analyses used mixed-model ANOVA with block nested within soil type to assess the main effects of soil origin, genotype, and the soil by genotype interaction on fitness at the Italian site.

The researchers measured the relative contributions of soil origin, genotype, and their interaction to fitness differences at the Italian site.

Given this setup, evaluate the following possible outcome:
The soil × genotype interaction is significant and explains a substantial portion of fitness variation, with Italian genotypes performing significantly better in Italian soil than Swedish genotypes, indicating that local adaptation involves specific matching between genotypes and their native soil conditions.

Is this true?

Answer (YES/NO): NO